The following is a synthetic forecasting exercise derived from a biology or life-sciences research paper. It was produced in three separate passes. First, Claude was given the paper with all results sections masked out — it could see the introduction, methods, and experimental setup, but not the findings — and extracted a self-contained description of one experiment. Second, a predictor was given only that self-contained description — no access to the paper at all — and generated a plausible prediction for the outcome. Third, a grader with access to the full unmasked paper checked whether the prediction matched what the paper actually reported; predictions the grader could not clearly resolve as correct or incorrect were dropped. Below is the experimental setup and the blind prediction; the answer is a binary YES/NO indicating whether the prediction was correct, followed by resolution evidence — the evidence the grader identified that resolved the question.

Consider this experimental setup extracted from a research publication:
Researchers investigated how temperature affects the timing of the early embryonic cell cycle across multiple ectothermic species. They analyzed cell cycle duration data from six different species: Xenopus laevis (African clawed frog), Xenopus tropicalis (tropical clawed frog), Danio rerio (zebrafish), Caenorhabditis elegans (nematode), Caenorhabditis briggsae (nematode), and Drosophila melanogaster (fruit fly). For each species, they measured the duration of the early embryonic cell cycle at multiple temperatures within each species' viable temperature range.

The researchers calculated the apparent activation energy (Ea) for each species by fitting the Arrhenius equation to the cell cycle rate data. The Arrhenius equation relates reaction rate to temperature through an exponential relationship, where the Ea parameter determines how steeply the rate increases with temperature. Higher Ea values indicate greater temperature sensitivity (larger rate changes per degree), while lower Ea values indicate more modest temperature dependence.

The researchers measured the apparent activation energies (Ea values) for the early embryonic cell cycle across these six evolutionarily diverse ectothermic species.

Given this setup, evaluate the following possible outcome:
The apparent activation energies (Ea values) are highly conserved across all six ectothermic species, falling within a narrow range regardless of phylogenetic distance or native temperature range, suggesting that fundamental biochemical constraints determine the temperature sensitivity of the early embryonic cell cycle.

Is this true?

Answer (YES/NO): YES